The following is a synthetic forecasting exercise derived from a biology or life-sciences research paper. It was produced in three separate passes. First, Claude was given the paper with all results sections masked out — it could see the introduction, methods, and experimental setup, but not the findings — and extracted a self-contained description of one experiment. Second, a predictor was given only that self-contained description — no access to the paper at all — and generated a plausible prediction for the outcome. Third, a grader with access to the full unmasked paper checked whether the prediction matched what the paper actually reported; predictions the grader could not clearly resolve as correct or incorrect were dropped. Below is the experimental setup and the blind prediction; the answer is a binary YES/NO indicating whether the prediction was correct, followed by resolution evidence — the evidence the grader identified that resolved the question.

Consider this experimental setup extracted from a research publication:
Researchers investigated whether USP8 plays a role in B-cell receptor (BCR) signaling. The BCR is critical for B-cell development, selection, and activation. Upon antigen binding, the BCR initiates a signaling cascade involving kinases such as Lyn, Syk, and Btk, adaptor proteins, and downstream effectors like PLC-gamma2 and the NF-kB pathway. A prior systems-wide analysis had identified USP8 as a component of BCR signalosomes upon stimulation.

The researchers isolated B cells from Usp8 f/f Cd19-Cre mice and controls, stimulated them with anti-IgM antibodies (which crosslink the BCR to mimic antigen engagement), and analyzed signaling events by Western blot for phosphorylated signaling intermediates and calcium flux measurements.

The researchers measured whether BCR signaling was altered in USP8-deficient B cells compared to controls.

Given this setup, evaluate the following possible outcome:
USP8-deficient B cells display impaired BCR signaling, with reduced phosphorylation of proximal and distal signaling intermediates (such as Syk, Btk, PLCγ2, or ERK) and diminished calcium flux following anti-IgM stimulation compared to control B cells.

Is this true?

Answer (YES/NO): NO